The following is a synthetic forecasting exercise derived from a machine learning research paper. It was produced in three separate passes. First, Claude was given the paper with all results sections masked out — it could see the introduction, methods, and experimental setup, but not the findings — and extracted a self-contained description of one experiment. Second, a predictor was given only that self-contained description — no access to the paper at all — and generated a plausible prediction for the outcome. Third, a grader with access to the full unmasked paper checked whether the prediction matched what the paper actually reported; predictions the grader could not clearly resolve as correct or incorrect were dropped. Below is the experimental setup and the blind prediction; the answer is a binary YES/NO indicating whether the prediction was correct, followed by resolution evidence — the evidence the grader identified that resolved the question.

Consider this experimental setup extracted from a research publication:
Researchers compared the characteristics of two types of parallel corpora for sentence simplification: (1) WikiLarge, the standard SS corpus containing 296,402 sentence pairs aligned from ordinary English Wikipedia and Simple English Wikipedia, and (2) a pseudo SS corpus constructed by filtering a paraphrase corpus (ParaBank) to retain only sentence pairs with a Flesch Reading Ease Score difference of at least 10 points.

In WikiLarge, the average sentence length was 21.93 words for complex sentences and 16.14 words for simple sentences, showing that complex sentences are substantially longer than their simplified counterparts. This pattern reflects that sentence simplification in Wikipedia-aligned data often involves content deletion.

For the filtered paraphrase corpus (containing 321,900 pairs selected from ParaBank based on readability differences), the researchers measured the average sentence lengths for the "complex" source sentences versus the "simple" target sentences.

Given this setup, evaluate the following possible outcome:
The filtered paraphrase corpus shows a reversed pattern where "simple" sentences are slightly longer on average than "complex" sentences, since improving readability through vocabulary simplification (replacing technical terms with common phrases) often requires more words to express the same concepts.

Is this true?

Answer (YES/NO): YES